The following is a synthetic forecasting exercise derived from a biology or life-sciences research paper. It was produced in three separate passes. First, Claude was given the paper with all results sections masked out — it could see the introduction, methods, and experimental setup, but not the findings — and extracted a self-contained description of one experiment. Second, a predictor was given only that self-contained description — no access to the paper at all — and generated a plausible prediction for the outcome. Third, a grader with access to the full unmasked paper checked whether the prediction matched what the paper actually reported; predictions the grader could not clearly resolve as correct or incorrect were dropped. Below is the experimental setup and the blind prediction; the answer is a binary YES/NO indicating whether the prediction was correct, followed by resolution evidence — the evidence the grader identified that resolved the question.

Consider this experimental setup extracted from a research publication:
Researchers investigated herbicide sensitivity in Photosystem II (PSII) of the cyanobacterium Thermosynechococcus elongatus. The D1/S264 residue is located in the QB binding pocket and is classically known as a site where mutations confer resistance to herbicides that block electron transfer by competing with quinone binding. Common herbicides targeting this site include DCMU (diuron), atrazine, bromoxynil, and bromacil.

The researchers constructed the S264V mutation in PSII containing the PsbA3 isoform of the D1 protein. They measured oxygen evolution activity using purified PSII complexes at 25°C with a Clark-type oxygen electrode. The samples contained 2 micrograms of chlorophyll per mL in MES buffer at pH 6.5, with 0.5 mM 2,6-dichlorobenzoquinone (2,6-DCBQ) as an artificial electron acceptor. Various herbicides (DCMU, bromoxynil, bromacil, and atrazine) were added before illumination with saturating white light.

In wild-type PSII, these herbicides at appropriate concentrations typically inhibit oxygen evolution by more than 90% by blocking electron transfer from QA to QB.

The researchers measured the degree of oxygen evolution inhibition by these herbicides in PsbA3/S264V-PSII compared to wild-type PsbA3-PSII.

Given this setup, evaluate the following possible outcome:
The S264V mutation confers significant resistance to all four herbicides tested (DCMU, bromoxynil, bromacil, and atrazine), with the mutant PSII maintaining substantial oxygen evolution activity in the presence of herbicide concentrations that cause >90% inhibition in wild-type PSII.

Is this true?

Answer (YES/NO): YES